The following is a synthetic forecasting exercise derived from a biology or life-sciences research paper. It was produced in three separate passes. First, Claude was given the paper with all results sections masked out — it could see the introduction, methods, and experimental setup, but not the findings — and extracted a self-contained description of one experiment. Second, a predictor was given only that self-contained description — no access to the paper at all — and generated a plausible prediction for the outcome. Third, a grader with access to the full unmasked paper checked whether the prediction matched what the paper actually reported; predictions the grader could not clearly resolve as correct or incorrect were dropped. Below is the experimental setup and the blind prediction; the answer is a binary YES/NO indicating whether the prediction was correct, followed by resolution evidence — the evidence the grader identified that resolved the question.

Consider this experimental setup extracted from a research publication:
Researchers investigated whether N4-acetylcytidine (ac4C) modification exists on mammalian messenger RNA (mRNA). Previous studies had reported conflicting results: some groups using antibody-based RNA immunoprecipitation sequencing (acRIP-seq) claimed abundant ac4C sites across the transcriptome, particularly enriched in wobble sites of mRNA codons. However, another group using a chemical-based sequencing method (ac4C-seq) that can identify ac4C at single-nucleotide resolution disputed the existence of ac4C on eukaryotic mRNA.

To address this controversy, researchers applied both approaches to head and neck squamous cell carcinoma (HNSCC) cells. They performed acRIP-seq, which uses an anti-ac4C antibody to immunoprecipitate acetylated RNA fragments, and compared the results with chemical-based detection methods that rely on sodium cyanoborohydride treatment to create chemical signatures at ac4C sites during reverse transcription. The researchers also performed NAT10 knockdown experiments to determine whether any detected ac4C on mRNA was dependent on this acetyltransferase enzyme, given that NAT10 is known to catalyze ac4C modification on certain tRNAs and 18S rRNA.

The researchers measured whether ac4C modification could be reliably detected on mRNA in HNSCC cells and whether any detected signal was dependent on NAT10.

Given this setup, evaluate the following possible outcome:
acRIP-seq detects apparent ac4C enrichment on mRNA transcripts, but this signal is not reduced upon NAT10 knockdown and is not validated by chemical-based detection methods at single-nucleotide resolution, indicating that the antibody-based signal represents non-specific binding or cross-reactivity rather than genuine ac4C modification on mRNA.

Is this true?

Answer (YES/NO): NO